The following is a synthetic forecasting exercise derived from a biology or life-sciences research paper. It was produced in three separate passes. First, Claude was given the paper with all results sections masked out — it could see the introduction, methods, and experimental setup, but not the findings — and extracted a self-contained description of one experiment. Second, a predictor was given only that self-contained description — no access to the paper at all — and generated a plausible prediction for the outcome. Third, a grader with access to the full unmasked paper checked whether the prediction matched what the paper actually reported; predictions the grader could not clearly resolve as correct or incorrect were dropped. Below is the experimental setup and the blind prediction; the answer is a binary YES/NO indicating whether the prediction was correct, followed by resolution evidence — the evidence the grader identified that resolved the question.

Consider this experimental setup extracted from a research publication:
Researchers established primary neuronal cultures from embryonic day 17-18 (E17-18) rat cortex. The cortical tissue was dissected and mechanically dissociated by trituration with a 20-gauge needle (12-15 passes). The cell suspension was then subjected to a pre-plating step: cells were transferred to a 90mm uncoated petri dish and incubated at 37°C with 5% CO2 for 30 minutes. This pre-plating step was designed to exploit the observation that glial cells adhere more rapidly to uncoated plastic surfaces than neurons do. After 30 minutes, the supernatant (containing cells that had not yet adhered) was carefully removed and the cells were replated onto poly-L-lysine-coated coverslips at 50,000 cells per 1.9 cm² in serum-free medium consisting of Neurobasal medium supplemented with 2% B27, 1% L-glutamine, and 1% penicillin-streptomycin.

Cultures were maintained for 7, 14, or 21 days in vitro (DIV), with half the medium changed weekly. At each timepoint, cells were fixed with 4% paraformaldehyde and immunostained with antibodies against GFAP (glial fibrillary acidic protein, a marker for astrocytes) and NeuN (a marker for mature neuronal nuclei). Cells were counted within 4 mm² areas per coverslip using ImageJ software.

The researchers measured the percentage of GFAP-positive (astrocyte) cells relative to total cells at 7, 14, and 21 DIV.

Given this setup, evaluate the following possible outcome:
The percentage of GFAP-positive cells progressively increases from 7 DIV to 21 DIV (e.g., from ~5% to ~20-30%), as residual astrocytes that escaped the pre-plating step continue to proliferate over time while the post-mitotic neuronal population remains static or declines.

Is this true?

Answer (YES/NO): NO